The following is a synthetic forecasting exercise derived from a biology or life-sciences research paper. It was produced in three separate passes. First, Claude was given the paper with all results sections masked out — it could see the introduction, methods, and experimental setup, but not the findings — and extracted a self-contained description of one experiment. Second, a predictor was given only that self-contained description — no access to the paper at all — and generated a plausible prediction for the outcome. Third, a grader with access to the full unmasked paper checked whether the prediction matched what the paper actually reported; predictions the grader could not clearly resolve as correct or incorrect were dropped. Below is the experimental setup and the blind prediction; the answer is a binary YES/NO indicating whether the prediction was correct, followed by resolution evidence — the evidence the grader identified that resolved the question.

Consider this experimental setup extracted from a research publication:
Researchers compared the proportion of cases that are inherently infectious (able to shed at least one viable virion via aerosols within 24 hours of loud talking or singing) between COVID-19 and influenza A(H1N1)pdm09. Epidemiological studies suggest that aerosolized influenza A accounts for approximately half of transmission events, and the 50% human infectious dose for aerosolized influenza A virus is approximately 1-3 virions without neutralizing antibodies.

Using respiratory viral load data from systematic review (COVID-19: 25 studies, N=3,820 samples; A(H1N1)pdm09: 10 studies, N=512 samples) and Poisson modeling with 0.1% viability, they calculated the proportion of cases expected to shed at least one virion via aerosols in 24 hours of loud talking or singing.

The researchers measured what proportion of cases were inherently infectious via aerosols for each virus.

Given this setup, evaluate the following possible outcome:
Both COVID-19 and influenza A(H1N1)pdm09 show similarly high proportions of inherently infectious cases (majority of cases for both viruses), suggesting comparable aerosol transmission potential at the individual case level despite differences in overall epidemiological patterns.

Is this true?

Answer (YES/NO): NO